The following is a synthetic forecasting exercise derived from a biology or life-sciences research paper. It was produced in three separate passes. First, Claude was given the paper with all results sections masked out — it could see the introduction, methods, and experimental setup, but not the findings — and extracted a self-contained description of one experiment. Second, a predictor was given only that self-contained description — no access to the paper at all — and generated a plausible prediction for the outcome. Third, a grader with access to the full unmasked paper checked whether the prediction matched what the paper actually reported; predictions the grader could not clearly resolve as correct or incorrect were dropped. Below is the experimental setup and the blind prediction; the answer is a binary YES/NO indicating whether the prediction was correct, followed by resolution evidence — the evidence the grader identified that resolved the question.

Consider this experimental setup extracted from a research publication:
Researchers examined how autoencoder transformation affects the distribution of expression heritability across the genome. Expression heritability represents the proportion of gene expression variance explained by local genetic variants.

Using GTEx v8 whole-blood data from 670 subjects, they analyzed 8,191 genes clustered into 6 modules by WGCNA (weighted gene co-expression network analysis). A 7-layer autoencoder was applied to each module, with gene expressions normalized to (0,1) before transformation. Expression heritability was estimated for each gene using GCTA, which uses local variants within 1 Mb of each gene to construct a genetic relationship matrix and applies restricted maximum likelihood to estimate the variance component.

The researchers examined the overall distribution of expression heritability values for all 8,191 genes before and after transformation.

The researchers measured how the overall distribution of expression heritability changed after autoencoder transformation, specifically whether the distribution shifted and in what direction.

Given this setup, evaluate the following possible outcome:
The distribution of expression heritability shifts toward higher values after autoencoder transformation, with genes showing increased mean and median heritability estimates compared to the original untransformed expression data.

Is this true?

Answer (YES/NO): NO